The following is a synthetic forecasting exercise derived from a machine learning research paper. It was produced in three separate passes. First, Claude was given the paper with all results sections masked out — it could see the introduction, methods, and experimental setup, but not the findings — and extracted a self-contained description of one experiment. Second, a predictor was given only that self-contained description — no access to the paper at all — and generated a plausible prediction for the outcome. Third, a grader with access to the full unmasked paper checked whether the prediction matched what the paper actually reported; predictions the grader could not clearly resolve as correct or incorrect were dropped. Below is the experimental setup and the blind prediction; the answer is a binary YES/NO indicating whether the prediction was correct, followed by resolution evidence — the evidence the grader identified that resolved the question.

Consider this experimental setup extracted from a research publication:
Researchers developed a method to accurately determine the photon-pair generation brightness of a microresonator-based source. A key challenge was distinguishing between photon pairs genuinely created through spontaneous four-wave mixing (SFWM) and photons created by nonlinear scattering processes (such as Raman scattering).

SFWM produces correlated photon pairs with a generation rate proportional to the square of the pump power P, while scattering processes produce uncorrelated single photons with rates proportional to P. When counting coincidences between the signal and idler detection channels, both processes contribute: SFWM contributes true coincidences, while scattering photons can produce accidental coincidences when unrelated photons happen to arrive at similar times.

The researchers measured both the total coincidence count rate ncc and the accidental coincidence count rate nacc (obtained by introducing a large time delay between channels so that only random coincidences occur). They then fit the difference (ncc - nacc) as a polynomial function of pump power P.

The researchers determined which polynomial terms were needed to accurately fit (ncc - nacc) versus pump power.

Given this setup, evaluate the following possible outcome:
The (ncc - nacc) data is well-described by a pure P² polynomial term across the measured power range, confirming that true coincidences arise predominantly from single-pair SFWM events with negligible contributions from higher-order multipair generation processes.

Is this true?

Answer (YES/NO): NO